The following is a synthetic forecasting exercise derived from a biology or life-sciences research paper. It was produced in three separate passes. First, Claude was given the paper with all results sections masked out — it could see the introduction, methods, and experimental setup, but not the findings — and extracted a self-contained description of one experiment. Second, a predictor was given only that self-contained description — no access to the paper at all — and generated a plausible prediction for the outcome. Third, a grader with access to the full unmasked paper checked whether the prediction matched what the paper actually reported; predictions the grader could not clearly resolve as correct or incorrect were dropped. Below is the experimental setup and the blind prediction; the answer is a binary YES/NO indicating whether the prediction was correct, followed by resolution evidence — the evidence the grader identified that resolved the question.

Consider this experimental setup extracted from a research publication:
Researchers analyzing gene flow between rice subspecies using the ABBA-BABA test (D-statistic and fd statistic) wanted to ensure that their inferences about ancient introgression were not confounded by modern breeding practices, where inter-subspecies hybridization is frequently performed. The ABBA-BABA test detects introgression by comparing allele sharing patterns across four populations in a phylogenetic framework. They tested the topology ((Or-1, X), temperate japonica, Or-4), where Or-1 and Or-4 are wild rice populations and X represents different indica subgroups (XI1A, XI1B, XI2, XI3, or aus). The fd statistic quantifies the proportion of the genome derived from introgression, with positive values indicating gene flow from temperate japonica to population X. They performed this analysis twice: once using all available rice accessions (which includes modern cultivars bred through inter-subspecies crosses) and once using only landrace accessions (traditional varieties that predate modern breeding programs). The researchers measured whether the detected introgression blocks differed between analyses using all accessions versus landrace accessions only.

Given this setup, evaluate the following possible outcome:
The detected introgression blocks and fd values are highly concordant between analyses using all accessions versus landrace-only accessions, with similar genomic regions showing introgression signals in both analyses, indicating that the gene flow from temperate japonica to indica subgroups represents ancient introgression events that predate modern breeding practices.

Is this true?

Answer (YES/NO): YES